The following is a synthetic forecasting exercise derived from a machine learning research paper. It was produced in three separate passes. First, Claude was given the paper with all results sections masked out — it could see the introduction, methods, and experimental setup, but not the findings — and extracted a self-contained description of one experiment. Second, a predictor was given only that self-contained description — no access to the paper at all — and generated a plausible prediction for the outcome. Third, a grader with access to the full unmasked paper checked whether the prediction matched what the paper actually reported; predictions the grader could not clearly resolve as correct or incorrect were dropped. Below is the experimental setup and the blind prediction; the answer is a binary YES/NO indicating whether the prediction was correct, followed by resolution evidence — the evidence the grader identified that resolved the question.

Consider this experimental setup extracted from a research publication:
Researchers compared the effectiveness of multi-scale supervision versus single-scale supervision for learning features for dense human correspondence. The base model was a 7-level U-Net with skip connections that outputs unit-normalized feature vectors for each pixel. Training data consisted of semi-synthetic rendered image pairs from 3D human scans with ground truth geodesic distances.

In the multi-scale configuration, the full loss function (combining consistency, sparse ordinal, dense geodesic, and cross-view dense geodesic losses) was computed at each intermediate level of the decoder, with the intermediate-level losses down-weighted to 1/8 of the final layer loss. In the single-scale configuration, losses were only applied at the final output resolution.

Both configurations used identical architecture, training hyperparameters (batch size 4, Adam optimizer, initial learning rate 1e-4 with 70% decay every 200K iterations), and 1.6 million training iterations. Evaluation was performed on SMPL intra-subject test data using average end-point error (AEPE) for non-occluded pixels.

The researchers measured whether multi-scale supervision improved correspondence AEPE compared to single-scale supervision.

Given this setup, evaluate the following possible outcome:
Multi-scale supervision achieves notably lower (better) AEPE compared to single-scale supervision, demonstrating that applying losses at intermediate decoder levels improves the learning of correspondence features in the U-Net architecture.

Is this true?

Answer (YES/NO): NO